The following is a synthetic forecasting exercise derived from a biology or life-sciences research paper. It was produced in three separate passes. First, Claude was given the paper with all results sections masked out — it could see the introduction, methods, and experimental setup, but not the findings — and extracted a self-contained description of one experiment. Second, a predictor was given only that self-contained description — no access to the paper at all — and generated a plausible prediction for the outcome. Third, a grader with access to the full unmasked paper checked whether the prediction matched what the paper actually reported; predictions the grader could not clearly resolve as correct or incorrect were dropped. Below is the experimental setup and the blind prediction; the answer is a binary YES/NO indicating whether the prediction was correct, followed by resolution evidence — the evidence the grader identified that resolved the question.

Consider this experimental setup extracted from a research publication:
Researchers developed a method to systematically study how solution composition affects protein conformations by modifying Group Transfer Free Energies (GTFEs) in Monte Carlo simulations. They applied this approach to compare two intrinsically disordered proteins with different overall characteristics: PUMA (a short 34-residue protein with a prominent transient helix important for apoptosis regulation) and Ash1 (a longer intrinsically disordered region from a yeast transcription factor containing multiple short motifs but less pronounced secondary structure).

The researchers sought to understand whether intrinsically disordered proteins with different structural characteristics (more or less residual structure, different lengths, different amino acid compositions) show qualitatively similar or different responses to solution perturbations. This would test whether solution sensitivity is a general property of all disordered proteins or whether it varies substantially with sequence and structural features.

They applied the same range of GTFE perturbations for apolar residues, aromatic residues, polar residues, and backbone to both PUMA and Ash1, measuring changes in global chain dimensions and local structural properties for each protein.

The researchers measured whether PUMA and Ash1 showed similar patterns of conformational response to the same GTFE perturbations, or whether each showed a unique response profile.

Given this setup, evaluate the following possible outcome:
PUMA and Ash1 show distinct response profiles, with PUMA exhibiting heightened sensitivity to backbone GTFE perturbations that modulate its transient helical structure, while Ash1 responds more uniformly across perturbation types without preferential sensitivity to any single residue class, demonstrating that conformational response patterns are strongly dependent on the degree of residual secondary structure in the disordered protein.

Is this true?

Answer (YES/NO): NO